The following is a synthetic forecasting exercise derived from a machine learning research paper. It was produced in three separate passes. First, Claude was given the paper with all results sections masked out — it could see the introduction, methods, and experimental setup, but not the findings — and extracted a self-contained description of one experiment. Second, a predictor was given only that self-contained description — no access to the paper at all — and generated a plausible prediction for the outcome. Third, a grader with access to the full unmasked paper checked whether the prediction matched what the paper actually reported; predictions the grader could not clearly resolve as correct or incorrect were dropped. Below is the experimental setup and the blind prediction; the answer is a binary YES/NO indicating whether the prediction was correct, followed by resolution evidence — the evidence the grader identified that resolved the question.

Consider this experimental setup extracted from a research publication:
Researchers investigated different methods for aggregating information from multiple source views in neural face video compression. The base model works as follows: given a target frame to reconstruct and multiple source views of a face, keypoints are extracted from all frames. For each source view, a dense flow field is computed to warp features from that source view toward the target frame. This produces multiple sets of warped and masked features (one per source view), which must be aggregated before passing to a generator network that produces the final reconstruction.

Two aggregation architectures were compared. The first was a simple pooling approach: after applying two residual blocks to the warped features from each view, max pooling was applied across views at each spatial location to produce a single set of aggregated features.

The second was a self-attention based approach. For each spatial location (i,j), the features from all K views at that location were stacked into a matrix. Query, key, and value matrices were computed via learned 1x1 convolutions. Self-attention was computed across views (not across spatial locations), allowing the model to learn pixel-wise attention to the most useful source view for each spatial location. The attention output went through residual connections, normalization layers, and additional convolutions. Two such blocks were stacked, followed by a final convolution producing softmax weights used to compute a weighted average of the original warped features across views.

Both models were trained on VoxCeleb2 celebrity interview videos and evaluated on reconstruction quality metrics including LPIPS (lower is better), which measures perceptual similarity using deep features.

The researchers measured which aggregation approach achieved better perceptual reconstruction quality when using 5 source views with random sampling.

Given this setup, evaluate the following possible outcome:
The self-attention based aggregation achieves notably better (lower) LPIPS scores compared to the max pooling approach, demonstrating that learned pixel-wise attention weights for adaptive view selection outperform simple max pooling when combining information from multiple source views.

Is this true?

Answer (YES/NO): NO